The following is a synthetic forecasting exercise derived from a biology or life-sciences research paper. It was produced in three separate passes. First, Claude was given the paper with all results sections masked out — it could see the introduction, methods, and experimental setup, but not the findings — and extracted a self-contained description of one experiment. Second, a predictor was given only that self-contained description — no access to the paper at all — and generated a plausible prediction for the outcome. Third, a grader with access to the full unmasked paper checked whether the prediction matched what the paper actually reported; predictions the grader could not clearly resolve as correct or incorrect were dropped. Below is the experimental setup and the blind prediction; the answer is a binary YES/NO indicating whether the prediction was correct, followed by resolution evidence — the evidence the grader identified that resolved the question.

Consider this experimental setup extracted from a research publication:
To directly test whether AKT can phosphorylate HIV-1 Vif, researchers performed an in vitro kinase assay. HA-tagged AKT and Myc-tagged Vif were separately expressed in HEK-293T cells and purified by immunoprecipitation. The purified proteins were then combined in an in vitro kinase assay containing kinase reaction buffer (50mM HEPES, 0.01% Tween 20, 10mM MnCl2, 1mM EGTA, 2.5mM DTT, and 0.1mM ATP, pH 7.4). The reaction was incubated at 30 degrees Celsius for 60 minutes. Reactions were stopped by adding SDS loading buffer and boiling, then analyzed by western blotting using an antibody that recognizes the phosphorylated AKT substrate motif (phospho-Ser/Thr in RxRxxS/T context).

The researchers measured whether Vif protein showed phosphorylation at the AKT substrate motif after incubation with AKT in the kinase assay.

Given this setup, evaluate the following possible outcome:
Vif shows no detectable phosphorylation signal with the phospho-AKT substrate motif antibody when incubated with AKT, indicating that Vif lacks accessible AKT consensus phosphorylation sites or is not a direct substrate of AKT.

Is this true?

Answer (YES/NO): NO